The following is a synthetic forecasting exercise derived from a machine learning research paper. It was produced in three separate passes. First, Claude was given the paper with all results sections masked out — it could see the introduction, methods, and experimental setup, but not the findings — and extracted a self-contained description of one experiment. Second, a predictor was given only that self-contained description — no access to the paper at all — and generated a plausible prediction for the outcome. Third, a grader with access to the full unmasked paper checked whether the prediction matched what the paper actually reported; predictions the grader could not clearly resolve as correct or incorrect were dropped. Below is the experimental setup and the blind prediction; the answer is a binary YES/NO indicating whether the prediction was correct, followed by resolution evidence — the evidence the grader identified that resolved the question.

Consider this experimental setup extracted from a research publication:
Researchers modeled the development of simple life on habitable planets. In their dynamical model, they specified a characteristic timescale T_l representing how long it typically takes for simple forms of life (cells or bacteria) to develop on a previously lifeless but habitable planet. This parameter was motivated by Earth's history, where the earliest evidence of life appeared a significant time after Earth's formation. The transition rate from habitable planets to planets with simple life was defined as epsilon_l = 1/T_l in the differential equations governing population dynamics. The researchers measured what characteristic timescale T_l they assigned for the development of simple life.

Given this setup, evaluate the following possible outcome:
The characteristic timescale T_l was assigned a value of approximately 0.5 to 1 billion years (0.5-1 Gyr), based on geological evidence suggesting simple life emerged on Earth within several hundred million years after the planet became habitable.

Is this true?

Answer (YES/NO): YES